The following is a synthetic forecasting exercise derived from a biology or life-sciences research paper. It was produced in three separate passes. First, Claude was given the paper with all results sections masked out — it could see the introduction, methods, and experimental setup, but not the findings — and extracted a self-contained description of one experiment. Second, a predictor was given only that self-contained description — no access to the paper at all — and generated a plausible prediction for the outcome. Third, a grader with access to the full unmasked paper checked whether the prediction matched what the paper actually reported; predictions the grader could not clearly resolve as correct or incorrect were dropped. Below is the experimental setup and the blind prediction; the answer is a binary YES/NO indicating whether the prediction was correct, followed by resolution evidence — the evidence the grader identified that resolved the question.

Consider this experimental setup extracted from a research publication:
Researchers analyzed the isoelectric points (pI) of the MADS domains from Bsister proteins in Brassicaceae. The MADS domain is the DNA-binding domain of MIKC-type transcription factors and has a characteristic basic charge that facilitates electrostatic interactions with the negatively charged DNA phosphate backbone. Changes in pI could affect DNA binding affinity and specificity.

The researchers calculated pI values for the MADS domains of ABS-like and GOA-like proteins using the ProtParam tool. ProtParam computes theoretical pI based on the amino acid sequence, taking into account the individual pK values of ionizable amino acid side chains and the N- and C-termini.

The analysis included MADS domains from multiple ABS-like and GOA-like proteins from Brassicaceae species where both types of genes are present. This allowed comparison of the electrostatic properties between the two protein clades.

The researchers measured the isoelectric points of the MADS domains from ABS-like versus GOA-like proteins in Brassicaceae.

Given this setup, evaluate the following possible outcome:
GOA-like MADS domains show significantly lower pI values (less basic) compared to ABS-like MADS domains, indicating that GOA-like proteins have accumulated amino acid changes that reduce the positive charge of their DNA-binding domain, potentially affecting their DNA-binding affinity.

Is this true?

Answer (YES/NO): NO